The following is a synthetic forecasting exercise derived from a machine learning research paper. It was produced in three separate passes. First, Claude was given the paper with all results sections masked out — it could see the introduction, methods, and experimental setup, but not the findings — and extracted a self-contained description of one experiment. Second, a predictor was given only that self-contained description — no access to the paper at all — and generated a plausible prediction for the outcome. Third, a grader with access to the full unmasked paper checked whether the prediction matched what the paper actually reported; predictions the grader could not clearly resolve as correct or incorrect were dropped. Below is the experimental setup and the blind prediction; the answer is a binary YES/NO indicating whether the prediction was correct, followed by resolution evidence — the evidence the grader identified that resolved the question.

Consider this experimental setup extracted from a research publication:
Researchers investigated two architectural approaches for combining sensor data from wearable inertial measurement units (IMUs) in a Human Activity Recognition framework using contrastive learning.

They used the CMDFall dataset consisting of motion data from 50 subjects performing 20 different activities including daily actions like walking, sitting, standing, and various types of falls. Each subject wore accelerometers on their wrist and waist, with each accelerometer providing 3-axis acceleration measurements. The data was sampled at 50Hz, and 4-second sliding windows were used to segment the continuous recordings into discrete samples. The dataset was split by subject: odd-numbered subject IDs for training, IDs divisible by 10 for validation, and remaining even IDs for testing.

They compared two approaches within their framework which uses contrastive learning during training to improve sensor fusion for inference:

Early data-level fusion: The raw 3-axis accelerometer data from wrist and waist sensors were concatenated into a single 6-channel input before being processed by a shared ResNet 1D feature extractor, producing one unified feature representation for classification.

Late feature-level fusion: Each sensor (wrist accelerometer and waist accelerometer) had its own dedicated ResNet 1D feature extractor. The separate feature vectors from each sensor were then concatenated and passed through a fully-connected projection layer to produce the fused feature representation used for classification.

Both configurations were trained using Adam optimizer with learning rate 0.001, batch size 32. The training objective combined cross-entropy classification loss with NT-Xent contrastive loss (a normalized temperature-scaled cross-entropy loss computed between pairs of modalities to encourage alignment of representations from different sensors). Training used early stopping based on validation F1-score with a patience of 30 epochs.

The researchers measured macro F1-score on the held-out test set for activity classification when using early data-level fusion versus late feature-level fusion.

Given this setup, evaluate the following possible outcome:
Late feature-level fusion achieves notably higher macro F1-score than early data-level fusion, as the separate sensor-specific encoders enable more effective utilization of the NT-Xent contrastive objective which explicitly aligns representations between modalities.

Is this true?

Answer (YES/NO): NO